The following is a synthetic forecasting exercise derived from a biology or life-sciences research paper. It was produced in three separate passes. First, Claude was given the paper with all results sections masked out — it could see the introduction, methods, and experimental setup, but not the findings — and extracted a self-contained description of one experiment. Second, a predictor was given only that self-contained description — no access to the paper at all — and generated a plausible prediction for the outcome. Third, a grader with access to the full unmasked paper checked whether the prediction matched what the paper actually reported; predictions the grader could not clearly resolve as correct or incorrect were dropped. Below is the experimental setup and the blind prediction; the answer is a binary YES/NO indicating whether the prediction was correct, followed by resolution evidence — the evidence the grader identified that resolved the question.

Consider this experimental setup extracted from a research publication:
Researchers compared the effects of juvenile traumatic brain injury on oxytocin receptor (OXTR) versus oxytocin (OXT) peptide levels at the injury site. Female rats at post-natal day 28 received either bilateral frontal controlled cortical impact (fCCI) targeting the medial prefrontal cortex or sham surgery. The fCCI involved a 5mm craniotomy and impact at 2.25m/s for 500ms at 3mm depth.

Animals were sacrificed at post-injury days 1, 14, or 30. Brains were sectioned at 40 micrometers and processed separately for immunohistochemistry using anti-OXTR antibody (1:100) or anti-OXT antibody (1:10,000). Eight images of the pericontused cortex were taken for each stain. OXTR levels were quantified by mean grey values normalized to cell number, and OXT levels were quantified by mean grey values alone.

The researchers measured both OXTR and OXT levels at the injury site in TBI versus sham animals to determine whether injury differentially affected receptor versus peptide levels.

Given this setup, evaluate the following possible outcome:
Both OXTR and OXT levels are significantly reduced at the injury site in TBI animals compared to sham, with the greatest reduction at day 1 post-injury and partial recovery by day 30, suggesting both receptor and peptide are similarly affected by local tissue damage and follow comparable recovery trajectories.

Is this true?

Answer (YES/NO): NO